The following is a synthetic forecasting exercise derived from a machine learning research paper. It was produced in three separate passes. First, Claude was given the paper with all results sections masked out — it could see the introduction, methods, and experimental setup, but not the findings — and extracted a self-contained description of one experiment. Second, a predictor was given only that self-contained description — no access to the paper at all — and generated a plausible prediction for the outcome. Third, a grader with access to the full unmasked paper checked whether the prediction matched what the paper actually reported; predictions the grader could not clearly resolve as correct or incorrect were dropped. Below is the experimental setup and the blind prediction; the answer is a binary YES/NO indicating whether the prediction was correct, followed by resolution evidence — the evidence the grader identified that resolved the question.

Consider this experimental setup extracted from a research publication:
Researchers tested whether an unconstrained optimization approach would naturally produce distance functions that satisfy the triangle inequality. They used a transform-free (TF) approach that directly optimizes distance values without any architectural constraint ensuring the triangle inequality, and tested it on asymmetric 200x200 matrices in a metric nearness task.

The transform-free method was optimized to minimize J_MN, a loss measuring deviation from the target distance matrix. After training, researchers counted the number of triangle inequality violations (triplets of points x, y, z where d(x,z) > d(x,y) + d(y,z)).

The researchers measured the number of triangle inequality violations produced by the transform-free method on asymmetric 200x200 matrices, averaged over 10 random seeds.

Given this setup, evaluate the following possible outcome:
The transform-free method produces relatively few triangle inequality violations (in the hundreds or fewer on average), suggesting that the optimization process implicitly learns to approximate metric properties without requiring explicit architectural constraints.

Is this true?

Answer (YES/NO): NO